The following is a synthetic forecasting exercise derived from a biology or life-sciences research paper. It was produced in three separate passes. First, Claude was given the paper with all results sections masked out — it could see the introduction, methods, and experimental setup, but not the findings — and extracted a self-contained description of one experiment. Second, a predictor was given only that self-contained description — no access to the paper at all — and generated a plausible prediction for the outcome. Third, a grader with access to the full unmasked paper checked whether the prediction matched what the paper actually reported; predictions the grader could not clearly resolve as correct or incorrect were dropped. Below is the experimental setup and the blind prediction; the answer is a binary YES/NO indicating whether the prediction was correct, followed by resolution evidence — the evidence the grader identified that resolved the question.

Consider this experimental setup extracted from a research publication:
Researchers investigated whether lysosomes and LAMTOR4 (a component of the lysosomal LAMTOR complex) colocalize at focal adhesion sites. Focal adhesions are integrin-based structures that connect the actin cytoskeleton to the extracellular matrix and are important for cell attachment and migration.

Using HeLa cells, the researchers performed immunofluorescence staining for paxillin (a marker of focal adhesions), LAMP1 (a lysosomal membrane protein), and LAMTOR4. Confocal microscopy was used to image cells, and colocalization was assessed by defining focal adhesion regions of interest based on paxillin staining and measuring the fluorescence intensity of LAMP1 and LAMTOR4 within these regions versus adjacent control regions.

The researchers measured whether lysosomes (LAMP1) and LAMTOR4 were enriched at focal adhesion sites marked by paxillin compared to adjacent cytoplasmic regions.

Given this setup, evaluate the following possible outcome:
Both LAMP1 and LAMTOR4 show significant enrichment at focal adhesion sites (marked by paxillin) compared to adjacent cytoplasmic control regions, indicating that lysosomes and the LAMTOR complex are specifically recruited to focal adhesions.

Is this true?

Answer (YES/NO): YES